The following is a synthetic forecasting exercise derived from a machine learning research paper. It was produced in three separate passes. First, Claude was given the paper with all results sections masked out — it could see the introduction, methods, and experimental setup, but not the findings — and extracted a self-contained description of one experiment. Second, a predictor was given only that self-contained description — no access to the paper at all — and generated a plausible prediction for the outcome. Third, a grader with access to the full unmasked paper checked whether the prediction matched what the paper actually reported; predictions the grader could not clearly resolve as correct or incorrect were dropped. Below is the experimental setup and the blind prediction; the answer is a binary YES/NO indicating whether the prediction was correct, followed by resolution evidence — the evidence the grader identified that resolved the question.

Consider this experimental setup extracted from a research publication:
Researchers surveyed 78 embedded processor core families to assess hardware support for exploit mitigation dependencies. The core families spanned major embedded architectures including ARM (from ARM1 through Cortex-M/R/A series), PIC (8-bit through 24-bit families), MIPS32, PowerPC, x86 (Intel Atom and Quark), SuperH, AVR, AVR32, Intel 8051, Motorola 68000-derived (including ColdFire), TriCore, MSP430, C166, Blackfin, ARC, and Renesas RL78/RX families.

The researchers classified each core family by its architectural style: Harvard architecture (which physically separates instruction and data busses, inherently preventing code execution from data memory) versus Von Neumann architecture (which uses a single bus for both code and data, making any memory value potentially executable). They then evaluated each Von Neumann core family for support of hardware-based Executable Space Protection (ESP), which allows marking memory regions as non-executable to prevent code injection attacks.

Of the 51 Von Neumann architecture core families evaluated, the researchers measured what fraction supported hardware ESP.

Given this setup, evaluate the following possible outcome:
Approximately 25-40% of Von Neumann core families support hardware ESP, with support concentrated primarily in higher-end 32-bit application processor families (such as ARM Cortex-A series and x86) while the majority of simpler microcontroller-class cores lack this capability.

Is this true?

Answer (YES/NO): NO